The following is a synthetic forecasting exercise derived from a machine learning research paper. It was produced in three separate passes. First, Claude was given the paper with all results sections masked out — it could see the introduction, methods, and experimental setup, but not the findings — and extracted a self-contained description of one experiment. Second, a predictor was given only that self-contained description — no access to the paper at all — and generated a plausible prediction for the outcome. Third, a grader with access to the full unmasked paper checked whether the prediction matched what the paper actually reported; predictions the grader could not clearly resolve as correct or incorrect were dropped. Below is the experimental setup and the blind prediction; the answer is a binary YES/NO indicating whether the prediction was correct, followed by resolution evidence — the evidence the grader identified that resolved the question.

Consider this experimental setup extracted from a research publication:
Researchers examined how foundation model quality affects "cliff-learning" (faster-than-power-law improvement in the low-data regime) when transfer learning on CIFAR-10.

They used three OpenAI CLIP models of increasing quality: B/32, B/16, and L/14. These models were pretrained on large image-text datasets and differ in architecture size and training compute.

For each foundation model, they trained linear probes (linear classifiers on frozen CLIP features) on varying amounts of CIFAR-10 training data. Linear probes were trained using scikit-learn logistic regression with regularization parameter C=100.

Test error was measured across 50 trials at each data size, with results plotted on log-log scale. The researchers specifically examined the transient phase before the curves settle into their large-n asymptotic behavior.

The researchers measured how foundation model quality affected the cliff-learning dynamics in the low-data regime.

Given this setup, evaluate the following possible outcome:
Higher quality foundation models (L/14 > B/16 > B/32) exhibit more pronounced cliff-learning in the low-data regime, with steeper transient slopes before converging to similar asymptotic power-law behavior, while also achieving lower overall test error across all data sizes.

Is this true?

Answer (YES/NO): NO